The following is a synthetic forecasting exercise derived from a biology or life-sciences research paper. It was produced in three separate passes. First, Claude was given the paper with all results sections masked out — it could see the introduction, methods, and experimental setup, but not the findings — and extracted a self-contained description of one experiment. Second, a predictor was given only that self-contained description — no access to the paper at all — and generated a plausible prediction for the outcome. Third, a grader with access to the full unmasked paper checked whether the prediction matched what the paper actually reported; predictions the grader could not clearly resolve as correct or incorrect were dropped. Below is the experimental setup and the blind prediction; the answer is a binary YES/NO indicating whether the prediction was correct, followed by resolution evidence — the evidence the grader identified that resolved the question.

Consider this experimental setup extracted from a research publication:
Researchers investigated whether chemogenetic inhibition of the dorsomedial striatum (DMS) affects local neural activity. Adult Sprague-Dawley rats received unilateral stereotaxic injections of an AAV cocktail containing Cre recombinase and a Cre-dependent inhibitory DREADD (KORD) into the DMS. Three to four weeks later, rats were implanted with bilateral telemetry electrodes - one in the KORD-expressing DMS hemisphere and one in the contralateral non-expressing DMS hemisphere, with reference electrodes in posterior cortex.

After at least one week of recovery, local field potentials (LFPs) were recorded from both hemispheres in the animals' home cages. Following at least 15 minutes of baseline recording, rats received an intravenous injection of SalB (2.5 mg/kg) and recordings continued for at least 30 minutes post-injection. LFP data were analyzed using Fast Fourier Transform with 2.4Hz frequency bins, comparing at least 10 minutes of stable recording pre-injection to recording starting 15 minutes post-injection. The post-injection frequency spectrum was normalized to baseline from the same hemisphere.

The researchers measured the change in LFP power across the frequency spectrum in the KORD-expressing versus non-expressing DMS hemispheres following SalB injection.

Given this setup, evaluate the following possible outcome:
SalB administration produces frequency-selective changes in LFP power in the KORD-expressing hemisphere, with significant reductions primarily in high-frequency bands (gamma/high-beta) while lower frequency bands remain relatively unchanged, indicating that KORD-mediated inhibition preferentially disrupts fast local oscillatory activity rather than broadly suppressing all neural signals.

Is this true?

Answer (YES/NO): NO